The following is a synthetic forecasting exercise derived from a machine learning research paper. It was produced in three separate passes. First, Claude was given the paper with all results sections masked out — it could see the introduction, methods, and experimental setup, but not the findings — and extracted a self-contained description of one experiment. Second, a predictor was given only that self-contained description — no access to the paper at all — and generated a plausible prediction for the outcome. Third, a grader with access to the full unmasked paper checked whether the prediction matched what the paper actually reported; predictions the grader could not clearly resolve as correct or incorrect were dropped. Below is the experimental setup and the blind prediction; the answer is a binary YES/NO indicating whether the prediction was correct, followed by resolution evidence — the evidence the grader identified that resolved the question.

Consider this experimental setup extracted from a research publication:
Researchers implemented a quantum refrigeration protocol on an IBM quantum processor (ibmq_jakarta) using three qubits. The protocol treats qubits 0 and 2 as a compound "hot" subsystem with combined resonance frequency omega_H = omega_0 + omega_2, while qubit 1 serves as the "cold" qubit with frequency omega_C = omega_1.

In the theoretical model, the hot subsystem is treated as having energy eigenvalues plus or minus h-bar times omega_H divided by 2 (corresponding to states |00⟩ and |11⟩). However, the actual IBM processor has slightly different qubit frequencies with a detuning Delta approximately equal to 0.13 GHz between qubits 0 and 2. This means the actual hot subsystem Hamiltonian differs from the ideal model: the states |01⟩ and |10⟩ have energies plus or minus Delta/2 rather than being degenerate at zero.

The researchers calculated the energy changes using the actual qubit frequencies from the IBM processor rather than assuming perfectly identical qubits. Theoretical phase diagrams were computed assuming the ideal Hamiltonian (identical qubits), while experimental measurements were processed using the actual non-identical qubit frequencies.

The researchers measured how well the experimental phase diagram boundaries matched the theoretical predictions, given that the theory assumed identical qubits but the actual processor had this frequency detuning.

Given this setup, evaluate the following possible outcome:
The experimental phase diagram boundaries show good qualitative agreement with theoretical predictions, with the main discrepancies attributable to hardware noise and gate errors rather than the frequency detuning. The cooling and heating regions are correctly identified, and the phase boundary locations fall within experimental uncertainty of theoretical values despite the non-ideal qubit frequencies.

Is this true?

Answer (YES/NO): NO